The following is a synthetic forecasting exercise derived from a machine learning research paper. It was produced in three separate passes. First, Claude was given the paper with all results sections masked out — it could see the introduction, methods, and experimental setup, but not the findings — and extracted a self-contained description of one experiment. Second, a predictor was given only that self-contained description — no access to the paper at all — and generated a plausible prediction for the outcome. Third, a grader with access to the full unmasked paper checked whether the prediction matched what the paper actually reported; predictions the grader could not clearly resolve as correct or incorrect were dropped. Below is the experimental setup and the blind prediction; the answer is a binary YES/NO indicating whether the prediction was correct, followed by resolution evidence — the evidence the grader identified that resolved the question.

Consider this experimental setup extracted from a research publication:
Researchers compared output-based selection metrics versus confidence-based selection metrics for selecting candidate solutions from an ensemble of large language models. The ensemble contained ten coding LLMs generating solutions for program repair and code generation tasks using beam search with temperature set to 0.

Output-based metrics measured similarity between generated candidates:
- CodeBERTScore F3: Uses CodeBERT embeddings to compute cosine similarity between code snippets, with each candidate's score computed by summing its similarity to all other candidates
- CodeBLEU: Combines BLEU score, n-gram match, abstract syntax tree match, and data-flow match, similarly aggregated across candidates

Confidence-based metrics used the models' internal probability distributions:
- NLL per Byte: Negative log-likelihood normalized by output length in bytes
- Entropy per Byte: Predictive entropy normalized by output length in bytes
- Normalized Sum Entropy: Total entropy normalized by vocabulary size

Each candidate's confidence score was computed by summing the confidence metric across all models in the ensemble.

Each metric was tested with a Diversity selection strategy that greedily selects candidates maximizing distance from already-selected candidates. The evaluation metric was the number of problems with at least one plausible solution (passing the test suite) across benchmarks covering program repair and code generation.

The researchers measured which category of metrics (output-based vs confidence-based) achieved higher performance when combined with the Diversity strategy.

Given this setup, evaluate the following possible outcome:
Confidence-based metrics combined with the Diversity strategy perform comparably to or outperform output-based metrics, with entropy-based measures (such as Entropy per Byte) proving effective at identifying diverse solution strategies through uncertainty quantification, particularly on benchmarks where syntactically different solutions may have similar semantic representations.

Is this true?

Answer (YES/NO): NO